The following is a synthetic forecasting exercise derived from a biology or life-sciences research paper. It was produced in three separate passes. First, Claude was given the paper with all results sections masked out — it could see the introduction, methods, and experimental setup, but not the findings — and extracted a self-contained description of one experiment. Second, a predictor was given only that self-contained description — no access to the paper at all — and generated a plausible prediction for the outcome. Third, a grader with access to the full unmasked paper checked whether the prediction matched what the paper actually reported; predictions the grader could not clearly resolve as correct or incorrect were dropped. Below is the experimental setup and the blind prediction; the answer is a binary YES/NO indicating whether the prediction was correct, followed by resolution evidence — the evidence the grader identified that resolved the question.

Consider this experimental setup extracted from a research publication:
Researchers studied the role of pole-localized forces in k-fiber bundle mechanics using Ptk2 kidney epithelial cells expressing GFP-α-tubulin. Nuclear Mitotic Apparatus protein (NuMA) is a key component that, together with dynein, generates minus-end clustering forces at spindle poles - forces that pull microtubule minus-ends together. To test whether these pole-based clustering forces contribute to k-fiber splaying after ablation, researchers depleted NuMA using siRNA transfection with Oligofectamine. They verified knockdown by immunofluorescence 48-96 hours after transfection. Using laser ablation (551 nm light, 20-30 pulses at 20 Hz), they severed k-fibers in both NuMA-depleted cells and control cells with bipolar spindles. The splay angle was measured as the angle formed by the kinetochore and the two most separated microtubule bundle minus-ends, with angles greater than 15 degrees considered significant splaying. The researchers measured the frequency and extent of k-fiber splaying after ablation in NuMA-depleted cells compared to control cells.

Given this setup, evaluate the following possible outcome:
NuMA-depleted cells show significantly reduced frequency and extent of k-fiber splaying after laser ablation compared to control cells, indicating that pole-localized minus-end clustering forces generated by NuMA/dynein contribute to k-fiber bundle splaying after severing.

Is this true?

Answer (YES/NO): YES